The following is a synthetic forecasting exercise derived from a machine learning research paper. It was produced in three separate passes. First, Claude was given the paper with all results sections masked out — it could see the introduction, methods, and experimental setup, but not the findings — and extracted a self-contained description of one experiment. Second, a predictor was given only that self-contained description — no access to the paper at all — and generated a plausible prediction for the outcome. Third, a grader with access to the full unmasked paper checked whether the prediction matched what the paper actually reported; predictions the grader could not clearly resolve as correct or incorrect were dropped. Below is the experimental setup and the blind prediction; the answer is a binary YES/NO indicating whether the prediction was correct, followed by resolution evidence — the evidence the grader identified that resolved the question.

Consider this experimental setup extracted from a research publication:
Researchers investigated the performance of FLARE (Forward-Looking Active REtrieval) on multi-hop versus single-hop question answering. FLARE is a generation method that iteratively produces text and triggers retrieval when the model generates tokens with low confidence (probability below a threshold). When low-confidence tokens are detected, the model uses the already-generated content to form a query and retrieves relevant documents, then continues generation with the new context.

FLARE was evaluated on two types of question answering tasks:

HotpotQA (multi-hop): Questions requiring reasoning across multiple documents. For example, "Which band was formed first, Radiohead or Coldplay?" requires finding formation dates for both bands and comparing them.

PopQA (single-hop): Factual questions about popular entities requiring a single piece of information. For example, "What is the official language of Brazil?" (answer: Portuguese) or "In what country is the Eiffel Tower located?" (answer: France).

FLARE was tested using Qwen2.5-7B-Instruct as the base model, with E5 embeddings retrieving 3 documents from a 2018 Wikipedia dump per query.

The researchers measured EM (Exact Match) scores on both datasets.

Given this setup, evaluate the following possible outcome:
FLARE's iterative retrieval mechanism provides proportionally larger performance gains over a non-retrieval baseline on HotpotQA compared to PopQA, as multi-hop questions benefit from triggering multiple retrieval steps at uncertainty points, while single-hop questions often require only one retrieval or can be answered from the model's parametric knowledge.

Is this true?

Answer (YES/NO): NO